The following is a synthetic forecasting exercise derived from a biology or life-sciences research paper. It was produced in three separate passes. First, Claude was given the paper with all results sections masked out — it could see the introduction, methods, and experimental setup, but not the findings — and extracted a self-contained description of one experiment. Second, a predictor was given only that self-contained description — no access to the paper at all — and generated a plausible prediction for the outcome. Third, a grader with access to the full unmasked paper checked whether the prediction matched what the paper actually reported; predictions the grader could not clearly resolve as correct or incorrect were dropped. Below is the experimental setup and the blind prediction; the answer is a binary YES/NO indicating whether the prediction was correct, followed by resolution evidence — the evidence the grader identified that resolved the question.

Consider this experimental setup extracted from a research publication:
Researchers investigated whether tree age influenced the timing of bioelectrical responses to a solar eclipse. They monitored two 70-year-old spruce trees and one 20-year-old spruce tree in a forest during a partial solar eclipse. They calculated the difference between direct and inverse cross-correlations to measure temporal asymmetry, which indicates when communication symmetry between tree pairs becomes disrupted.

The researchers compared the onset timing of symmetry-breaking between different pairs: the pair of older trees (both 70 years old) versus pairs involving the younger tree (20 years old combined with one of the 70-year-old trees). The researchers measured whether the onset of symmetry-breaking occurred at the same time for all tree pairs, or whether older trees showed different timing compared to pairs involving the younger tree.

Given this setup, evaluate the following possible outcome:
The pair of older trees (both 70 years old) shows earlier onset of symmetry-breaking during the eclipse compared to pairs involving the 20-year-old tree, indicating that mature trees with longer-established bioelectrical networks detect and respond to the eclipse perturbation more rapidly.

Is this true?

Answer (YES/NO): YES